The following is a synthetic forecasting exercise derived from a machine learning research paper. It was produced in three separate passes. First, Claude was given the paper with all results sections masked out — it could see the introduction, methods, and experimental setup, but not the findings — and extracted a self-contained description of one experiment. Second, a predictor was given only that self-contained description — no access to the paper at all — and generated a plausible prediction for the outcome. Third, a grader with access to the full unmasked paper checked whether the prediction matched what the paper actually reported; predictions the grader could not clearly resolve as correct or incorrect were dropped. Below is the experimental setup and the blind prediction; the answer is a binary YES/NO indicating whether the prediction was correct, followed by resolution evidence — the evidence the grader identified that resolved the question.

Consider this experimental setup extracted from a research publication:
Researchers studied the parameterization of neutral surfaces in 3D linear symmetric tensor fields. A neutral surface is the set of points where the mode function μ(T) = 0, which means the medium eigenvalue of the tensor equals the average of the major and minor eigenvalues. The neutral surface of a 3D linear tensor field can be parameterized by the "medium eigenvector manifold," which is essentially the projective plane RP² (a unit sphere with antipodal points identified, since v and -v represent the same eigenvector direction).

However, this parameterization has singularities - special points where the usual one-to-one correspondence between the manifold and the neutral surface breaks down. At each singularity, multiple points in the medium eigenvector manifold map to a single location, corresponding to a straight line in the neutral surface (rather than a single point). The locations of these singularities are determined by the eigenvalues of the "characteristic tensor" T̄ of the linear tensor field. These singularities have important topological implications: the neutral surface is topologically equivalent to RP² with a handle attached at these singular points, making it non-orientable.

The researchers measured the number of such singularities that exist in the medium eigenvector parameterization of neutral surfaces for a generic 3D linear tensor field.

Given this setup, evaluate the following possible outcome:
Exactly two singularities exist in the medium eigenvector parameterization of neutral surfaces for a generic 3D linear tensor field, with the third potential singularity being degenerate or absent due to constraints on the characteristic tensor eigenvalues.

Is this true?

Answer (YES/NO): YES